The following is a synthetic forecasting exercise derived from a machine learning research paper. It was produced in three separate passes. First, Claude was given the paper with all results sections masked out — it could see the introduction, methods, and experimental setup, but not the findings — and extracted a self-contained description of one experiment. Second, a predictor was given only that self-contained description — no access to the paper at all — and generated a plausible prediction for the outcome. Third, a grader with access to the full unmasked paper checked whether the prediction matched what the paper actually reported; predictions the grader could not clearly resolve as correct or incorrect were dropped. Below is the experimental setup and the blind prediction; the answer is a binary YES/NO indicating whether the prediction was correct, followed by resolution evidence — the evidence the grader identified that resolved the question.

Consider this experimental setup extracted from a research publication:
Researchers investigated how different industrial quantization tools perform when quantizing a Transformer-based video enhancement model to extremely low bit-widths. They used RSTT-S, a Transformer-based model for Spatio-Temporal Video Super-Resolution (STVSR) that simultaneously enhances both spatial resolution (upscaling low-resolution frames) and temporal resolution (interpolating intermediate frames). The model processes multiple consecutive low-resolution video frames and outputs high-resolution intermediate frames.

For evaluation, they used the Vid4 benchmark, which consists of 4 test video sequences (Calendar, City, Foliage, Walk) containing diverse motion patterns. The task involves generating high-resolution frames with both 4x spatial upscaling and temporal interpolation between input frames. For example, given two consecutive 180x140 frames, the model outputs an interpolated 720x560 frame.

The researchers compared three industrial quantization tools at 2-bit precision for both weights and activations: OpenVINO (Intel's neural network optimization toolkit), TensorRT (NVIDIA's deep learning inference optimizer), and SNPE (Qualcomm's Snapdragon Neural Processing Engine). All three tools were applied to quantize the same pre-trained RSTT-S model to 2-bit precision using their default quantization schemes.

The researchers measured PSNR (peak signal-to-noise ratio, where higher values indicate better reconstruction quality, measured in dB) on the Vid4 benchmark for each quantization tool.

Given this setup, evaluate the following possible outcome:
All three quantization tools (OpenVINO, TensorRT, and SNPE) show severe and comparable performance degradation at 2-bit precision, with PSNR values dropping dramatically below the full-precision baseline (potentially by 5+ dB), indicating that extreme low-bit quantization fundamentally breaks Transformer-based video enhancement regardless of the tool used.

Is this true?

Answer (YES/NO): NO